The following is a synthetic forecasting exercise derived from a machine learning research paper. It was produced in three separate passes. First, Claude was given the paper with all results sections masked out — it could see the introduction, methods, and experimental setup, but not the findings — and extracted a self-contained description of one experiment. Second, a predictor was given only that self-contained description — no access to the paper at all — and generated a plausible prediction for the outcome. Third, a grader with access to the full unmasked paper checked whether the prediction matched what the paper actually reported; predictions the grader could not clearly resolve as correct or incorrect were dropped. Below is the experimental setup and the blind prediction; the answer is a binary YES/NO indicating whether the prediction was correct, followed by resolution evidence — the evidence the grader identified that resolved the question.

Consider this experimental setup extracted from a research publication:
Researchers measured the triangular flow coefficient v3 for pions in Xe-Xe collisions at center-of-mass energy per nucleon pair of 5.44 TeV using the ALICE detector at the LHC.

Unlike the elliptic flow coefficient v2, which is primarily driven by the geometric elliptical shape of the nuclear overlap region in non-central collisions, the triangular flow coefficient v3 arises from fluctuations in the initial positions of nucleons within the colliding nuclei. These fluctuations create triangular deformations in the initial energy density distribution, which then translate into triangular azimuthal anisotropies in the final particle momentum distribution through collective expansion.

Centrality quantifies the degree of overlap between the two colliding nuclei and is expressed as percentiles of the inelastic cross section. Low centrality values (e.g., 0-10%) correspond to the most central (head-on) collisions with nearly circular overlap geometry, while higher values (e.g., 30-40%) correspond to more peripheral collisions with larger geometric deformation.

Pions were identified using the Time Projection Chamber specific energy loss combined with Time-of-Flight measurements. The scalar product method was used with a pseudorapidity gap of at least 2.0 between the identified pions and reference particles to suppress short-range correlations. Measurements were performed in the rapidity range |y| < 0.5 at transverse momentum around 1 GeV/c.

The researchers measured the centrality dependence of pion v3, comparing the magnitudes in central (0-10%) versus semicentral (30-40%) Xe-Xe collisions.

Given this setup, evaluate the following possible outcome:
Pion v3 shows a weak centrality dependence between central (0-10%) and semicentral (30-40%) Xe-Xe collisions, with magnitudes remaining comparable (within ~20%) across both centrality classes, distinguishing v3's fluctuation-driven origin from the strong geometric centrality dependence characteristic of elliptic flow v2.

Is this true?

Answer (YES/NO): YES